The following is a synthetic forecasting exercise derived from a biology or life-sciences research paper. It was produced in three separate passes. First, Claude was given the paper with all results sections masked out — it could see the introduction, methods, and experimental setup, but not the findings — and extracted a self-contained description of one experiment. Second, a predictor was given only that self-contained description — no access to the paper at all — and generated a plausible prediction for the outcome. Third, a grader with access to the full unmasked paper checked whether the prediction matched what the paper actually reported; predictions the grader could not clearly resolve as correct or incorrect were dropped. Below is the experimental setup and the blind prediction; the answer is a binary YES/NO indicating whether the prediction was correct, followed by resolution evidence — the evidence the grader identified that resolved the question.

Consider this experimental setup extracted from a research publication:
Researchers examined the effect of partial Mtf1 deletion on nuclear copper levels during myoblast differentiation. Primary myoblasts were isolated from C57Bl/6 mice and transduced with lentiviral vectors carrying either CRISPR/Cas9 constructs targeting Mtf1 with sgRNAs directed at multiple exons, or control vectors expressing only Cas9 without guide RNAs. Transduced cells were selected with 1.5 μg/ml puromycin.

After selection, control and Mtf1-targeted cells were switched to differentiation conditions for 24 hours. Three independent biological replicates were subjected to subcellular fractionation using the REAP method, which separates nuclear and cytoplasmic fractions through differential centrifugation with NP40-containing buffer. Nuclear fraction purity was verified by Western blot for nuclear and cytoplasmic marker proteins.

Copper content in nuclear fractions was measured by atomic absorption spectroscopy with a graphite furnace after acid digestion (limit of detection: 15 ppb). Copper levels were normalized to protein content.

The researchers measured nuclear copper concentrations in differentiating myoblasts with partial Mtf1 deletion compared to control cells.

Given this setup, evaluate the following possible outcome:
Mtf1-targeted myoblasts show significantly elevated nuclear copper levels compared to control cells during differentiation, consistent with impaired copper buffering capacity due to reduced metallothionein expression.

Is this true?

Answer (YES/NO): NO